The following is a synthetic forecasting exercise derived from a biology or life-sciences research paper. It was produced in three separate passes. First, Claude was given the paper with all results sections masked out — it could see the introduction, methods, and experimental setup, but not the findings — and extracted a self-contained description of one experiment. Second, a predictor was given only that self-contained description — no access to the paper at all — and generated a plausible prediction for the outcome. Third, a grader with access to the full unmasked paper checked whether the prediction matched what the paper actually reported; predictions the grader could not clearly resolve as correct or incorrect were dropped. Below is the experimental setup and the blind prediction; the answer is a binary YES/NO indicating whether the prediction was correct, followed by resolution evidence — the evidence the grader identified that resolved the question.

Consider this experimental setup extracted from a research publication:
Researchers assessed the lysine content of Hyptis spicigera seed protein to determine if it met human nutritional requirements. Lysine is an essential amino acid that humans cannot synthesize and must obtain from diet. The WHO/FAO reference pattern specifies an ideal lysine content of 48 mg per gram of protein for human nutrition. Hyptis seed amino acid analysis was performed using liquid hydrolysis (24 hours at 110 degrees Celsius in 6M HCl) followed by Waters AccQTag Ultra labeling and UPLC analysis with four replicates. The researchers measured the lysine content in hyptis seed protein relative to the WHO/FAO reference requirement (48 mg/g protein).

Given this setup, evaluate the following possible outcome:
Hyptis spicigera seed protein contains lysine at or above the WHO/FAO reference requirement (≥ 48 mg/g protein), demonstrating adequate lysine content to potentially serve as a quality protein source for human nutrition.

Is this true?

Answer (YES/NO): NO